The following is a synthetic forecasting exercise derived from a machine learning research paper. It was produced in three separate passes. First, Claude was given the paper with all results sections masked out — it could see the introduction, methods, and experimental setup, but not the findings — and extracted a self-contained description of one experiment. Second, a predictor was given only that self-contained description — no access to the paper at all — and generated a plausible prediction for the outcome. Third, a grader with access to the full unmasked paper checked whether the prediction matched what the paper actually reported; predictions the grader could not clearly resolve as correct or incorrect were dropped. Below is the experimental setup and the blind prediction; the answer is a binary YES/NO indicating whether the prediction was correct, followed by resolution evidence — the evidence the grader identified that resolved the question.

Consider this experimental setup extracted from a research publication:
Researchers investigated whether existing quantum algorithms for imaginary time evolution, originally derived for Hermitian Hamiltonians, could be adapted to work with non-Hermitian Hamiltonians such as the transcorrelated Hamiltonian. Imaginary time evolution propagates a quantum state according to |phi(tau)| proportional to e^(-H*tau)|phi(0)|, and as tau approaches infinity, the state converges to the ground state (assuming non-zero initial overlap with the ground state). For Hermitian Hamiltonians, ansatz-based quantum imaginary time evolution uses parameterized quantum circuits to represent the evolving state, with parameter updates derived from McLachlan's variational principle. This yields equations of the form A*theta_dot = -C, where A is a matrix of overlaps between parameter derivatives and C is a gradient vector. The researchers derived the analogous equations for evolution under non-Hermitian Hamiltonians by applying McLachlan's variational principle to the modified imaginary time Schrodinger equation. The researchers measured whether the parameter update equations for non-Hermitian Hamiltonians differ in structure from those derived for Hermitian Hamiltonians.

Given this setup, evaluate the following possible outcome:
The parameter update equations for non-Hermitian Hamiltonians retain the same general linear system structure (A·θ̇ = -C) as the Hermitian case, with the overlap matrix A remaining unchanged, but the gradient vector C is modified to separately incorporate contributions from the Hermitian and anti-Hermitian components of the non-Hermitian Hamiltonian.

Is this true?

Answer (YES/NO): NO